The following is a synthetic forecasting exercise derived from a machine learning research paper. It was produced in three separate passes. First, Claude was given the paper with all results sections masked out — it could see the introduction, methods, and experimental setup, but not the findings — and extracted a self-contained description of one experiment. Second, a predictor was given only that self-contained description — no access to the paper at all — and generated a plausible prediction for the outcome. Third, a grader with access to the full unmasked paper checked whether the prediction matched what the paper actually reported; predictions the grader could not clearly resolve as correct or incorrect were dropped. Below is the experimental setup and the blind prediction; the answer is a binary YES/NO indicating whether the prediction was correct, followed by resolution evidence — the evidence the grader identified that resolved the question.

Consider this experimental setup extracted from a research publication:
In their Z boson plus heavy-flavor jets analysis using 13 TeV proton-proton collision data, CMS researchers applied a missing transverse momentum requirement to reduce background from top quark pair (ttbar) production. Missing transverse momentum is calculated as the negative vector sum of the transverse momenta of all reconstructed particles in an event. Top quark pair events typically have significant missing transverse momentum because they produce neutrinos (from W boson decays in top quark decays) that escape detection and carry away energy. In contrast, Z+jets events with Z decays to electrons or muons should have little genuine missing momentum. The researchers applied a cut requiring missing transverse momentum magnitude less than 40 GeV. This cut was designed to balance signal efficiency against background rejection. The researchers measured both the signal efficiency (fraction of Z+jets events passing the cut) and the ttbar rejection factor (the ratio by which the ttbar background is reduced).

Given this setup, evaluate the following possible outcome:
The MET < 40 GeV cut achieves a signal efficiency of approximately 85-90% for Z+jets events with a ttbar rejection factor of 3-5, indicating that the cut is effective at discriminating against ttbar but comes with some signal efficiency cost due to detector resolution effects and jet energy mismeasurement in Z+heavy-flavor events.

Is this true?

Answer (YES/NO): NO